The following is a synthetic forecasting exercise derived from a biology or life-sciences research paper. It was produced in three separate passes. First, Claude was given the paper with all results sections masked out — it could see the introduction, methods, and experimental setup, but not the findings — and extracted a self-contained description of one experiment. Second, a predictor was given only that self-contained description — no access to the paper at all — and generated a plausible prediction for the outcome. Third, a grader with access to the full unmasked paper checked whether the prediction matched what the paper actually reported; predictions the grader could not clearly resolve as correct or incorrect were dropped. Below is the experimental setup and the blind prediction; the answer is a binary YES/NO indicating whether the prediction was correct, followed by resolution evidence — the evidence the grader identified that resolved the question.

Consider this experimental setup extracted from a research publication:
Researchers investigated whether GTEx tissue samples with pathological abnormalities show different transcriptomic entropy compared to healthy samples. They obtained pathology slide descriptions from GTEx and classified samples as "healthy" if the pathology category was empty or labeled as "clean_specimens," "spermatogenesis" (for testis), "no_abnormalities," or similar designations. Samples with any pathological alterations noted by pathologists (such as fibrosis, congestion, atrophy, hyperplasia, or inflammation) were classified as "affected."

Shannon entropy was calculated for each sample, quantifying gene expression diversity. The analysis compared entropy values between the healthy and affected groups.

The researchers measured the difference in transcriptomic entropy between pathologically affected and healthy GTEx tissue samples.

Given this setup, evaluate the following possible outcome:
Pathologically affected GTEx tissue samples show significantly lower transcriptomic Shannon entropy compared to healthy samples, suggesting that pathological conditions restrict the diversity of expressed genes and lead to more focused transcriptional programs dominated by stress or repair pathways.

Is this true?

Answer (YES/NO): NO